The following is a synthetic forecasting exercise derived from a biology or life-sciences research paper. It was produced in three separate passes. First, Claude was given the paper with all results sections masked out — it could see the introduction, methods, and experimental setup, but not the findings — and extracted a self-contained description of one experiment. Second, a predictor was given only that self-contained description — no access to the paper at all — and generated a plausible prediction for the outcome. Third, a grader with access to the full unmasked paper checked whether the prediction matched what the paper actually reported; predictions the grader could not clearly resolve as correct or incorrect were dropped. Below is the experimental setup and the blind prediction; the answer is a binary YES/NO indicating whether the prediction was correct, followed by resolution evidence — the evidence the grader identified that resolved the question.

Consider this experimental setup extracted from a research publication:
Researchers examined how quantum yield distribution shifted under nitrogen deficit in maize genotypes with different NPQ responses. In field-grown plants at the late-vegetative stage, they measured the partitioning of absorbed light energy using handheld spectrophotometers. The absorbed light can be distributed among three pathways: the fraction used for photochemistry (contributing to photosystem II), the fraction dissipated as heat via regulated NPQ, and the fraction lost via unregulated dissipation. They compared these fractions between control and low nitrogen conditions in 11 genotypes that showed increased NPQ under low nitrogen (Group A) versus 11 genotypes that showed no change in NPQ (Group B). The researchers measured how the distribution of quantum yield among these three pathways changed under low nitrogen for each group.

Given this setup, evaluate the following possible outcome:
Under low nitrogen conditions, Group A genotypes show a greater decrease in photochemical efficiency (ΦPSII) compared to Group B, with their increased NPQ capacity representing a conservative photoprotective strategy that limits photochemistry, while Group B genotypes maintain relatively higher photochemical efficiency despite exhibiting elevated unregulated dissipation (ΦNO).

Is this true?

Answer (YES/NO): NO